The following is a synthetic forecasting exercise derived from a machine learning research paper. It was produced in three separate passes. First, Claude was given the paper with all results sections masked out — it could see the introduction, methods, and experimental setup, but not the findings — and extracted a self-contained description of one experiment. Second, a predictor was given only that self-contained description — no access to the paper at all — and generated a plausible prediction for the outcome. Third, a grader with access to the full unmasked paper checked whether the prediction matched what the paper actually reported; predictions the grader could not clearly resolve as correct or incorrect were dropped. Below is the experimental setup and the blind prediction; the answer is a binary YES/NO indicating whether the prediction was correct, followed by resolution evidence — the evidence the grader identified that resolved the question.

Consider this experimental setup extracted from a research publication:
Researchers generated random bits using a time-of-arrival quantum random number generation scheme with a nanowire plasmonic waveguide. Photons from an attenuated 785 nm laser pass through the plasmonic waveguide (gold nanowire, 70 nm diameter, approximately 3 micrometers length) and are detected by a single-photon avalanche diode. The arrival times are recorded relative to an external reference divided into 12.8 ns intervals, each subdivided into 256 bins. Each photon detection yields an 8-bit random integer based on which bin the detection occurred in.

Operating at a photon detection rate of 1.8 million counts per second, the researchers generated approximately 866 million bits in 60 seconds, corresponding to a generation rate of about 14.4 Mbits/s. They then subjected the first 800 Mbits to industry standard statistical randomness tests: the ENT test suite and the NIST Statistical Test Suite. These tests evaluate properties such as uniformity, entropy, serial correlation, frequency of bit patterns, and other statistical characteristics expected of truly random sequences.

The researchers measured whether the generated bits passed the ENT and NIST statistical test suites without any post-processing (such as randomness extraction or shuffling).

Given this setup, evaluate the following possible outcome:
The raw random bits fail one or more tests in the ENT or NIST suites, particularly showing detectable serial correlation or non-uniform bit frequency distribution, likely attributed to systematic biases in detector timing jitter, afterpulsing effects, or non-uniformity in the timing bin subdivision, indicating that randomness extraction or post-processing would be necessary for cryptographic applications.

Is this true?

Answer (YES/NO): NO